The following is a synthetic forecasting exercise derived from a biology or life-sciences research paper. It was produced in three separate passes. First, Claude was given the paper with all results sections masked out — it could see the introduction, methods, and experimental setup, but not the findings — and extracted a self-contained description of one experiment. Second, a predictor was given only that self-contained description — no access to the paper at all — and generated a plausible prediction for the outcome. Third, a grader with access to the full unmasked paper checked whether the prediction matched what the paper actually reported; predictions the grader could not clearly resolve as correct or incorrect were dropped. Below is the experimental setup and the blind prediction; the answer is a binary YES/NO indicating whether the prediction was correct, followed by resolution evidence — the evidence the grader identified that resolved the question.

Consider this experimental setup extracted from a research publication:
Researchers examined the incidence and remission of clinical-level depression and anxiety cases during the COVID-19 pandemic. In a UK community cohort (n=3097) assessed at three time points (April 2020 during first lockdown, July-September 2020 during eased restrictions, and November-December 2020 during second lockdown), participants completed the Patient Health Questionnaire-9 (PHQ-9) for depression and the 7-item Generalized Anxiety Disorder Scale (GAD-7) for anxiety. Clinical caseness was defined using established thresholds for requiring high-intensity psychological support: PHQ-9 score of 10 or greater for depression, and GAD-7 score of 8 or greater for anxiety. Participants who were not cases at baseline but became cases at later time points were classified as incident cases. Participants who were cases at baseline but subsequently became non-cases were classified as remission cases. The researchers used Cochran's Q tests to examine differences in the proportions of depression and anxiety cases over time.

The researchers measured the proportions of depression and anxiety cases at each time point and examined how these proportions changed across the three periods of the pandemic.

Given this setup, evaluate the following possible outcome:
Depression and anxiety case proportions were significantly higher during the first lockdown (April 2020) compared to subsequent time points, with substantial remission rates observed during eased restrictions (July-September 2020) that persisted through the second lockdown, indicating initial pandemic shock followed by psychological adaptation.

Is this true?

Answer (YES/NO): NO